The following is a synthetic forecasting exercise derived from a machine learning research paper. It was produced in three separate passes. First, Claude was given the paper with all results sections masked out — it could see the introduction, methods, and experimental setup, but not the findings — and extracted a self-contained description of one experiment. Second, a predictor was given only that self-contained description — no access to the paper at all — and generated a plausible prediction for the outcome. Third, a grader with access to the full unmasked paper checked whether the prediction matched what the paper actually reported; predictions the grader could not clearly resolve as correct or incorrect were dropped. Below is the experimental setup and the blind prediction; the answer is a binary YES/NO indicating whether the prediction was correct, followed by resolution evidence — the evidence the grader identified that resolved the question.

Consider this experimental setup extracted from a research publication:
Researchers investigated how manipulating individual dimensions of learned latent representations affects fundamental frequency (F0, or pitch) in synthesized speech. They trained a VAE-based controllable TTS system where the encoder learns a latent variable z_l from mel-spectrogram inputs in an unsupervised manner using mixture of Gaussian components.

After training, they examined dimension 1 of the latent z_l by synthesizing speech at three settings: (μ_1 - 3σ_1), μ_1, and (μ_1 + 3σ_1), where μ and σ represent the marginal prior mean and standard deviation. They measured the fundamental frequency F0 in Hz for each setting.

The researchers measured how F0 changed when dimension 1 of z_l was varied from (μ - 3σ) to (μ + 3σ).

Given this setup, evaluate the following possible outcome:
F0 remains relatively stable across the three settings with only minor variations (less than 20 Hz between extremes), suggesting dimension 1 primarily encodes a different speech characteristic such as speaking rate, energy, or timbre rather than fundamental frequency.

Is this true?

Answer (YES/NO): NO